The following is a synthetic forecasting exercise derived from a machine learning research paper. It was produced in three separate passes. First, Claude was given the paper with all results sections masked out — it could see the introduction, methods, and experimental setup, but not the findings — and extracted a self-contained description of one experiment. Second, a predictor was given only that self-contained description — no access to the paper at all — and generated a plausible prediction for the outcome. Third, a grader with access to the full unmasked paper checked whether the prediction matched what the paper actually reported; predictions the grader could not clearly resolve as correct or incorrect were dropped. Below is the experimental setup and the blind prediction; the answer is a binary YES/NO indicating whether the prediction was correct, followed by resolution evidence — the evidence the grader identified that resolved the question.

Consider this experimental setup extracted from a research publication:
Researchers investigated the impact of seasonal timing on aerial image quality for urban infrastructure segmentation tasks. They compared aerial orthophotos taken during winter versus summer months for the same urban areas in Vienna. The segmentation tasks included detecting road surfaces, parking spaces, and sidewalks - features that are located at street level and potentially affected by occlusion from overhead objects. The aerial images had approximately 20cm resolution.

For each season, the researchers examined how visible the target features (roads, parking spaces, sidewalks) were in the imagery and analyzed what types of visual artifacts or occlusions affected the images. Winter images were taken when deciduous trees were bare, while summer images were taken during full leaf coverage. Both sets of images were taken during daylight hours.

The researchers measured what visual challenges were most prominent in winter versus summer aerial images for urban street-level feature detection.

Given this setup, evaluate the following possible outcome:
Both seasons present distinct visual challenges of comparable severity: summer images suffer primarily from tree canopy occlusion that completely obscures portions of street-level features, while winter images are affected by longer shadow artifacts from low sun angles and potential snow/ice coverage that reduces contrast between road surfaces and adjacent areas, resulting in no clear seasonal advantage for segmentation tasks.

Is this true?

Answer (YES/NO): NO